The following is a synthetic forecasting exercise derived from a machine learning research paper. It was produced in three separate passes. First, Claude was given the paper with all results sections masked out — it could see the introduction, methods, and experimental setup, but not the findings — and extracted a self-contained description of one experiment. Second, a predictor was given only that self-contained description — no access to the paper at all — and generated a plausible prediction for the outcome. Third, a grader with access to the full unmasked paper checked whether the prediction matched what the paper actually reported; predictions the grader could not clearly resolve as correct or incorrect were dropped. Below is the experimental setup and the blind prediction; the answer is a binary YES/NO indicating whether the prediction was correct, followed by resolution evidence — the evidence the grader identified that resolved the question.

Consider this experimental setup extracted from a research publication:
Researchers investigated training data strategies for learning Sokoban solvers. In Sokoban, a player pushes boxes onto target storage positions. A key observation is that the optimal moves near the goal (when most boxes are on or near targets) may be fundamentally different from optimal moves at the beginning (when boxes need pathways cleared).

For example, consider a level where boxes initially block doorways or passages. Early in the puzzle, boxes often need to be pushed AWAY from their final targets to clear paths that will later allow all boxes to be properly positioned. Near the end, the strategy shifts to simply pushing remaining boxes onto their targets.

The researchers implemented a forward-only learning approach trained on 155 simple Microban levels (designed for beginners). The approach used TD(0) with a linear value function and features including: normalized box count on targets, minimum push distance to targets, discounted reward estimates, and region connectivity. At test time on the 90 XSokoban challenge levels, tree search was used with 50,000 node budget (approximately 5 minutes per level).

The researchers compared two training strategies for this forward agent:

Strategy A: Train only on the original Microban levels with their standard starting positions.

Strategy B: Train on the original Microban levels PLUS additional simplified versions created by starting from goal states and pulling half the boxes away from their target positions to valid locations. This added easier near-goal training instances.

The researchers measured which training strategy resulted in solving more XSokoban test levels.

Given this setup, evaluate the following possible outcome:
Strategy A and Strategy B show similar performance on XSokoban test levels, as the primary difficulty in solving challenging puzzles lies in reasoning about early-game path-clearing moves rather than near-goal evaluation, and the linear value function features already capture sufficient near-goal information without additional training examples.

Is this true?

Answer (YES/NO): NO